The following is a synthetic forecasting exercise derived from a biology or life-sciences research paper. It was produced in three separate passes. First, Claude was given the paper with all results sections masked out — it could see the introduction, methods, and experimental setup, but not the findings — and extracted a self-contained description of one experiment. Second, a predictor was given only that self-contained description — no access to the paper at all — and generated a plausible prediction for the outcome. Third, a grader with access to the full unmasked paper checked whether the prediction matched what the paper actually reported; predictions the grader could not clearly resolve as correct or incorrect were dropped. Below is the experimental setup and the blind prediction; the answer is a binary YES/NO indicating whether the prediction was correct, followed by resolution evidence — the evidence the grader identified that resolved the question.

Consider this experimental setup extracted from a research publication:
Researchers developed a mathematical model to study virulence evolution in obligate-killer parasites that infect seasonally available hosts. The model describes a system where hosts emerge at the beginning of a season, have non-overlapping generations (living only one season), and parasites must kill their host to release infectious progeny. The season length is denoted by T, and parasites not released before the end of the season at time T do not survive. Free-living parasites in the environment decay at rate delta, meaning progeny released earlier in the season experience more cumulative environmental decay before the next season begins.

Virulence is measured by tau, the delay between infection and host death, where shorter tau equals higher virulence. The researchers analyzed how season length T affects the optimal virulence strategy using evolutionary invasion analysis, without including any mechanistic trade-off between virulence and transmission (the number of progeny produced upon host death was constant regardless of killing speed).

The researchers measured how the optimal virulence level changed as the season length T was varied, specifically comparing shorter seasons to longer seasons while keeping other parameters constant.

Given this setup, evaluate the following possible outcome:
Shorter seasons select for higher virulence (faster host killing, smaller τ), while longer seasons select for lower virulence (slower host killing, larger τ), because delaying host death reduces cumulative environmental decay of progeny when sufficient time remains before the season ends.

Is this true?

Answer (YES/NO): YES